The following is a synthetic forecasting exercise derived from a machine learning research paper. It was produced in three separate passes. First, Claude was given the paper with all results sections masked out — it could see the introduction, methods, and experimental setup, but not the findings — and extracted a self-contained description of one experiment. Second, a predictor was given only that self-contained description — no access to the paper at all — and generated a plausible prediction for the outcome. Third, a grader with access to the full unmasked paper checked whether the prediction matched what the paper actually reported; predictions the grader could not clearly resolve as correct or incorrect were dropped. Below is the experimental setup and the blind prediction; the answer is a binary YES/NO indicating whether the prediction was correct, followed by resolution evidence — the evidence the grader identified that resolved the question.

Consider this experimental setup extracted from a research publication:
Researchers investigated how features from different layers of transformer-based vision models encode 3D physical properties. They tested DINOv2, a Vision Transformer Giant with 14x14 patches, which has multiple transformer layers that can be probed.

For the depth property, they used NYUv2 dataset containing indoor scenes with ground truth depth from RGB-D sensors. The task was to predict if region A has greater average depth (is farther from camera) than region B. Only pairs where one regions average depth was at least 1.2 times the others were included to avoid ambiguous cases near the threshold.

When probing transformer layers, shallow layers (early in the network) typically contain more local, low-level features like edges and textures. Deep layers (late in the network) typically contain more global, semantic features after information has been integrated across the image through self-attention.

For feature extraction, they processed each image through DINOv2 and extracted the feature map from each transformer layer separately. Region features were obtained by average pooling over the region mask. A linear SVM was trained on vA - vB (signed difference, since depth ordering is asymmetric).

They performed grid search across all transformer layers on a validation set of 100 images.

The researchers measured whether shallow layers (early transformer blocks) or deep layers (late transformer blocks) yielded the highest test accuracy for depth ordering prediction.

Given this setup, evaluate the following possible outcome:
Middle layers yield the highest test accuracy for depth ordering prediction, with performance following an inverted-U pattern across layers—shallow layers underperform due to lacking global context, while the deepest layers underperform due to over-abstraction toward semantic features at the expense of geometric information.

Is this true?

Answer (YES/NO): NO